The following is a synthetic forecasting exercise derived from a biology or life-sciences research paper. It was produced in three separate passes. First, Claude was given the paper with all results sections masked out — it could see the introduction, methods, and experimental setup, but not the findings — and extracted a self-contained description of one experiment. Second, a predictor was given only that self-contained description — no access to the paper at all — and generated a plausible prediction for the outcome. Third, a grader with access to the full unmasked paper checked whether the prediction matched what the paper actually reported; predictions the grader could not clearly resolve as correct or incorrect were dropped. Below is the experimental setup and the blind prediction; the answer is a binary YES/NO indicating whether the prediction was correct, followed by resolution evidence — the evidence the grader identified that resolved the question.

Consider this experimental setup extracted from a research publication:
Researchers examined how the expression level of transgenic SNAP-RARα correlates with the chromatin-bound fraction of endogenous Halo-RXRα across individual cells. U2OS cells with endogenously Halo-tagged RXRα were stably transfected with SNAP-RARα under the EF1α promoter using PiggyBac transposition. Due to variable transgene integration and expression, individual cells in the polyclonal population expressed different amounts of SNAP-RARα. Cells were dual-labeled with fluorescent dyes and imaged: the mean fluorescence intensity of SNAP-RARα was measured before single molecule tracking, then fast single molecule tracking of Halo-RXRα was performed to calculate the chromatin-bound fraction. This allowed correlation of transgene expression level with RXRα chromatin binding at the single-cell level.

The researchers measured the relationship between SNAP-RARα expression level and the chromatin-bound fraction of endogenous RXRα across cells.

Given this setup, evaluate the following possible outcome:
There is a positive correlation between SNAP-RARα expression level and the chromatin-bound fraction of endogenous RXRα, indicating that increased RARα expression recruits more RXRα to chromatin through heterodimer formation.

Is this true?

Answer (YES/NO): YES